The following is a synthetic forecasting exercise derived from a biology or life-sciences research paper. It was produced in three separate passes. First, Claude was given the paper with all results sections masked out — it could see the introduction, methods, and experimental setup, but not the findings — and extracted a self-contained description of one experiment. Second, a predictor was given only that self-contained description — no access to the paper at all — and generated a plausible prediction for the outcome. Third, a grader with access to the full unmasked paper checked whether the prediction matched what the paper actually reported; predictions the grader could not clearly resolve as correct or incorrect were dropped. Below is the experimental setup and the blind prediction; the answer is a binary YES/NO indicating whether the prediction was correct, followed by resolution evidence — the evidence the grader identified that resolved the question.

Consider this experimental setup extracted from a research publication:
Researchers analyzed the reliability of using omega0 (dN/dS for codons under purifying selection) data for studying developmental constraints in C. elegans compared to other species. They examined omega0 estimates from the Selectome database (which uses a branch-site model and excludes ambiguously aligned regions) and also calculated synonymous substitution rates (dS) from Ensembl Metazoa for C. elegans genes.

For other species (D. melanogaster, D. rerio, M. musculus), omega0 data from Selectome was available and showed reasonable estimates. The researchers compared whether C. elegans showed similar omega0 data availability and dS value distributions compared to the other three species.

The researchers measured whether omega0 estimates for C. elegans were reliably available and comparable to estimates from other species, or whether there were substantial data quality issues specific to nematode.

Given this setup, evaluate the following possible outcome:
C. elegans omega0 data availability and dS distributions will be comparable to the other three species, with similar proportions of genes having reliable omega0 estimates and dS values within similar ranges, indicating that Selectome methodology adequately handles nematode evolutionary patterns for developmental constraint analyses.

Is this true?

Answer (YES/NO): NO